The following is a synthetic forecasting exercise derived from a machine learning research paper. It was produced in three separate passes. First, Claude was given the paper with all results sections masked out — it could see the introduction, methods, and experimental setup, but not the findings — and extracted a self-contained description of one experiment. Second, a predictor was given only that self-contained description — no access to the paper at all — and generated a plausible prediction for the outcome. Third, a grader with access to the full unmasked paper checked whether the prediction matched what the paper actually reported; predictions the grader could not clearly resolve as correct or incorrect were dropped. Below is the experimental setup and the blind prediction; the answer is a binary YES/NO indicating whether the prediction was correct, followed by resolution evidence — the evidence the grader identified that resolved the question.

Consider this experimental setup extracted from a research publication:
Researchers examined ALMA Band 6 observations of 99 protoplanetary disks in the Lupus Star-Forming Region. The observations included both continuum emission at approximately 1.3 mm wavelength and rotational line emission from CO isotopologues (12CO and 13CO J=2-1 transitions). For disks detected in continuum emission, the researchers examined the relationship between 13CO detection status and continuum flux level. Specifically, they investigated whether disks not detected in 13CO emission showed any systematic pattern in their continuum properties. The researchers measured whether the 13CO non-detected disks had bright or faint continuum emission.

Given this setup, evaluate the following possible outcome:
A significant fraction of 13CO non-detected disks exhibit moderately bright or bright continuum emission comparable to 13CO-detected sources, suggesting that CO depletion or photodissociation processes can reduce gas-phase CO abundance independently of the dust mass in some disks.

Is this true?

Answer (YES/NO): NO